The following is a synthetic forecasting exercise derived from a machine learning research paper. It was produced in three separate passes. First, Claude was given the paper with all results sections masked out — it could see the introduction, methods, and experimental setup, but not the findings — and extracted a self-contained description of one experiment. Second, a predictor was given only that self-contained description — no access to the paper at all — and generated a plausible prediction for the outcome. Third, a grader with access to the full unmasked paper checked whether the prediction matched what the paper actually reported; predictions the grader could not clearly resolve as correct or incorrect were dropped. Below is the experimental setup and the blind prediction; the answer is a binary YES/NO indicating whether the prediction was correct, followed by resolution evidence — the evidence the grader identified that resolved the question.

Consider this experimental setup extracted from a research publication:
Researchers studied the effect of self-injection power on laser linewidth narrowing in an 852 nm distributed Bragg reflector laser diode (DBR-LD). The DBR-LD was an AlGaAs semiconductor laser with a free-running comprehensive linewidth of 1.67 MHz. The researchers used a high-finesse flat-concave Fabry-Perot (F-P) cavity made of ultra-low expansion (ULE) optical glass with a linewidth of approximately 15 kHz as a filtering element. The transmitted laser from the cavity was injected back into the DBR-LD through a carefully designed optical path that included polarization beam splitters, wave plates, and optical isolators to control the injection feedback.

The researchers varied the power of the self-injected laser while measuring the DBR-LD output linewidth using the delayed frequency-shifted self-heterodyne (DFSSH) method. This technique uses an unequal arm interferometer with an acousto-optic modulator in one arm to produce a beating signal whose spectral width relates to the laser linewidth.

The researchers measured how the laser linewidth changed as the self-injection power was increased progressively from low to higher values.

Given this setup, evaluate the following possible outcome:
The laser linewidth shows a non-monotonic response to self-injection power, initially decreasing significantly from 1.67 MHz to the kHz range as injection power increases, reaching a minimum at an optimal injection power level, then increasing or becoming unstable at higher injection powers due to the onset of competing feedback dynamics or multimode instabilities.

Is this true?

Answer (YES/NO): NO